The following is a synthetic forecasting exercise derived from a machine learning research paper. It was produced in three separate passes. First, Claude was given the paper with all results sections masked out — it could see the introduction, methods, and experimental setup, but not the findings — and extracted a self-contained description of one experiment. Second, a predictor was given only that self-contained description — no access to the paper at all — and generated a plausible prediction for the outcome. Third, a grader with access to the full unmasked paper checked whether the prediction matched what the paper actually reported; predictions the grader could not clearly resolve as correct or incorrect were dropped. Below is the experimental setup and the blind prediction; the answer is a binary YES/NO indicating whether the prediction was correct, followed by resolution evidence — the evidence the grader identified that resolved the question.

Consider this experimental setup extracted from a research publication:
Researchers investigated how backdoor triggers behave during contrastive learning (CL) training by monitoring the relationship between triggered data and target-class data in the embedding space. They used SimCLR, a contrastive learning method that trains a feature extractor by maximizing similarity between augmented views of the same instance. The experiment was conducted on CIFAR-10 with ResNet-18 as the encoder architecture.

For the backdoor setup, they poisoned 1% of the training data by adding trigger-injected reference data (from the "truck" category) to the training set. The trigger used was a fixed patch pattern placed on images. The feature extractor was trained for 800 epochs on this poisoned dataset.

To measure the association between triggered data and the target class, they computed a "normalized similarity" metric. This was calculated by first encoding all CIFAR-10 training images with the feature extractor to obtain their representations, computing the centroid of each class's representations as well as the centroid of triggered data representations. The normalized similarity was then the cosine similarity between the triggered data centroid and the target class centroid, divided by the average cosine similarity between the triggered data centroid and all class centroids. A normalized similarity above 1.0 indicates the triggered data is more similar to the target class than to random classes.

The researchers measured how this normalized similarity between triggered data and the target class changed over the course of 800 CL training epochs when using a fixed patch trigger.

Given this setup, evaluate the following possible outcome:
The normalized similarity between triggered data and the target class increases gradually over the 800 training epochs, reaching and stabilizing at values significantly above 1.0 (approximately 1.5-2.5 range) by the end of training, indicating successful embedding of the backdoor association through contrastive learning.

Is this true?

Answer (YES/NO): NO